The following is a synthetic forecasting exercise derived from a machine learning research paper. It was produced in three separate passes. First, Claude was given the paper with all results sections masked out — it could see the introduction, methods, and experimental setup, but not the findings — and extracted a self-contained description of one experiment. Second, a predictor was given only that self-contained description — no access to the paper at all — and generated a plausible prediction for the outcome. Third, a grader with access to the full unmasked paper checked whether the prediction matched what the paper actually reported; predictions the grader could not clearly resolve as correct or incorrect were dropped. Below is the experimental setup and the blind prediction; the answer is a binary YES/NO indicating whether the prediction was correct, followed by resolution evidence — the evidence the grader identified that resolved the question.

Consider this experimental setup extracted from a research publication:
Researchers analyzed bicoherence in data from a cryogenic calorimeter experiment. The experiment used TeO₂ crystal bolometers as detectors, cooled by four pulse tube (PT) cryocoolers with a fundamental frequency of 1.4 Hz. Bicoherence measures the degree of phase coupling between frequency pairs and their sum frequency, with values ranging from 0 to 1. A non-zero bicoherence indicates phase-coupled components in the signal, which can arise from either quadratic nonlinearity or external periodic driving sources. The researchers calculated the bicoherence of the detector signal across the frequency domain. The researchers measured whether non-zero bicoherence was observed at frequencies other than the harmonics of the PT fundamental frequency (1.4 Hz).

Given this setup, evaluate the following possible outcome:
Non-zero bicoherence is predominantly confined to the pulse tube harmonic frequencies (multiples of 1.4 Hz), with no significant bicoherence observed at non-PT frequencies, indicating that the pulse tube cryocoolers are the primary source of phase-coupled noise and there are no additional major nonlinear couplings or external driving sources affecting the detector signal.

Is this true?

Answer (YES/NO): NO